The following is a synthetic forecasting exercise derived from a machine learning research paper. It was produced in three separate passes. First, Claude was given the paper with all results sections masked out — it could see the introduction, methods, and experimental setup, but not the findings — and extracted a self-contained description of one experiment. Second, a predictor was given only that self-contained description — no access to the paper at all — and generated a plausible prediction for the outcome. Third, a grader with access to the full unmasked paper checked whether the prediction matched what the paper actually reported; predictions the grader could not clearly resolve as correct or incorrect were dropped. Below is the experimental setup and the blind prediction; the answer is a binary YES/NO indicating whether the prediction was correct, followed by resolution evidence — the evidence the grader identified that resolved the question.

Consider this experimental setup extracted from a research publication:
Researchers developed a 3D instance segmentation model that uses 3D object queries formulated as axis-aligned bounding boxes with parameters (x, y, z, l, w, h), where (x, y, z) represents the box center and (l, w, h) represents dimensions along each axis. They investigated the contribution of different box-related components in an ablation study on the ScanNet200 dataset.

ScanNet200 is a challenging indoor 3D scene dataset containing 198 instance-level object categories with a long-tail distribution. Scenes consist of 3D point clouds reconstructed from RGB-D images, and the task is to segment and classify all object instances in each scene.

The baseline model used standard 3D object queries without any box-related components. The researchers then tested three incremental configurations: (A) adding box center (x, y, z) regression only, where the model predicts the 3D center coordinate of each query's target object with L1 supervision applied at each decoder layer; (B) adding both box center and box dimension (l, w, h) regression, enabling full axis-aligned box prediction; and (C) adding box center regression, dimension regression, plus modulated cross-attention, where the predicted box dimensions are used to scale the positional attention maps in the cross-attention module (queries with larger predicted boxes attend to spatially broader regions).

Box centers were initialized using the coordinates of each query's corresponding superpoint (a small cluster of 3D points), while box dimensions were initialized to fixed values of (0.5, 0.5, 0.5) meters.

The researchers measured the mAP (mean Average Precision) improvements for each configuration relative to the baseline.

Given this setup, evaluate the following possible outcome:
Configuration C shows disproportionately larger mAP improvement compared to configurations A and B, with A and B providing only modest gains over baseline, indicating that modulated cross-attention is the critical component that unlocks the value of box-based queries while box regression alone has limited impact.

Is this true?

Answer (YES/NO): YES